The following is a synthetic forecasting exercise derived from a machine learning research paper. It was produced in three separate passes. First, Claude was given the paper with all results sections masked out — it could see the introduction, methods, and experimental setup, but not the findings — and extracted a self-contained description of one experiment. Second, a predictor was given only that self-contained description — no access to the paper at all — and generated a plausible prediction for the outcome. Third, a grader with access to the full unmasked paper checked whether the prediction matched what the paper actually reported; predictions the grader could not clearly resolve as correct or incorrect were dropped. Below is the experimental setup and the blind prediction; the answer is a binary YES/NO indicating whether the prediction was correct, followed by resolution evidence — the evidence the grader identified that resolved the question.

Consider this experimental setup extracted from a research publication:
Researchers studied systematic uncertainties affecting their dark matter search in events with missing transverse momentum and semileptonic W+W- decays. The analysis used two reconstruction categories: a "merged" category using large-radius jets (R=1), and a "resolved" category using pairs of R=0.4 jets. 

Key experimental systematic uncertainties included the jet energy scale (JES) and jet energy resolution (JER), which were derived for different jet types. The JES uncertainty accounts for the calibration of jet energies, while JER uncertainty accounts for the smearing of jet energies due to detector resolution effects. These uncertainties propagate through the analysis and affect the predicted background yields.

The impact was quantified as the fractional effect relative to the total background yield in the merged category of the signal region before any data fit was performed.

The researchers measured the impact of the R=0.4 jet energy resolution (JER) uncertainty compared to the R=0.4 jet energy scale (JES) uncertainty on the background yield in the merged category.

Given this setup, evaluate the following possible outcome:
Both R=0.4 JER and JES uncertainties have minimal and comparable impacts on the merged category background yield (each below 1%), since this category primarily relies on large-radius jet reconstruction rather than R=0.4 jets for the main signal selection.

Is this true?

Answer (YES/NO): NO